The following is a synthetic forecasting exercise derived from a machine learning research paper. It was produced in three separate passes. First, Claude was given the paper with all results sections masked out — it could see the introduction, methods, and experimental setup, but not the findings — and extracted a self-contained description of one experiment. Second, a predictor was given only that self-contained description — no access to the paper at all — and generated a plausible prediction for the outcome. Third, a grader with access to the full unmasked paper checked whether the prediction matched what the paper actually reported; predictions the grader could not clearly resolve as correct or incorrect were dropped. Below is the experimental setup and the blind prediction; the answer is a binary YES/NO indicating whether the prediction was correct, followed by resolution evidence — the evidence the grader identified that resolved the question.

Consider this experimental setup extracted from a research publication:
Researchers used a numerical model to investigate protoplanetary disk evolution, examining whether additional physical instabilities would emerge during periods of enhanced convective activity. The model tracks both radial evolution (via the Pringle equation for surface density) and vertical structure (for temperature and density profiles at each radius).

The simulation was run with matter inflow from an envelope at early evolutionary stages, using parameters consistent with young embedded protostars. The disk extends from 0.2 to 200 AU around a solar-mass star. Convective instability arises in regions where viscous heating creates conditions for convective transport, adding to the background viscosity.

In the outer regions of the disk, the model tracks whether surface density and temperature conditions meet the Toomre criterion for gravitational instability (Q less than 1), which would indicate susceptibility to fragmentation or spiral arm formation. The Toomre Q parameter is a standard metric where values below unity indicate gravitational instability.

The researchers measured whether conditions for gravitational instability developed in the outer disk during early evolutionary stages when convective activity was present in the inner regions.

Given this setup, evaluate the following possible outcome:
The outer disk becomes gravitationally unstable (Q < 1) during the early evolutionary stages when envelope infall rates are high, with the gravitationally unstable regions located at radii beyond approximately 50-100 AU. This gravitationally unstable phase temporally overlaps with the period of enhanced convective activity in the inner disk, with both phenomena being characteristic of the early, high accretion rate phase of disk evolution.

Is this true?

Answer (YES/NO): YES